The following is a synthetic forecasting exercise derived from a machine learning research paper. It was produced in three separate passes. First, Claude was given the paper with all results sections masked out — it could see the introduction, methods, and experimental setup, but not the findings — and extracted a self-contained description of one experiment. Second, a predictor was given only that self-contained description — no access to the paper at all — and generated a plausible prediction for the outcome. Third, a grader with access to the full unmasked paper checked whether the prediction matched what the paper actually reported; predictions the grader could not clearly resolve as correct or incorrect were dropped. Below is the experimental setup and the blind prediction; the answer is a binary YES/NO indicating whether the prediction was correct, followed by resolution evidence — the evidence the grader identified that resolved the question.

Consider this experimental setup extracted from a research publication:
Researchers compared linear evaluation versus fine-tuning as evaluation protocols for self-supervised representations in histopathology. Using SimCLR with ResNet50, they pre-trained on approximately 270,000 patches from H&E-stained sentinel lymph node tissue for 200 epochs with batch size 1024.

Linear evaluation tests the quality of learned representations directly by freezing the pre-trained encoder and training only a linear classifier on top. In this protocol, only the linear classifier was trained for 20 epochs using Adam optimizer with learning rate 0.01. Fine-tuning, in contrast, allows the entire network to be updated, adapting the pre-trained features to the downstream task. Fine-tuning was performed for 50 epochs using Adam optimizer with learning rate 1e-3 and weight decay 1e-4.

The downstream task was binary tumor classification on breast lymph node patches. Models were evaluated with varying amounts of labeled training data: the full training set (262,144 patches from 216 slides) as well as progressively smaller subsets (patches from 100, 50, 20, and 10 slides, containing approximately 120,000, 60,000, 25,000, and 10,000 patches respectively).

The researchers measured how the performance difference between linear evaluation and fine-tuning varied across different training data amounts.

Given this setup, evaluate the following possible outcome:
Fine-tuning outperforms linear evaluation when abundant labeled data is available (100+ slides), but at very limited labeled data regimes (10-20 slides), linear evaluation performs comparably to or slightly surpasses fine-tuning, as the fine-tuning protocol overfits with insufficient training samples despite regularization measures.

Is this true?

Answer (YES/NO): NO